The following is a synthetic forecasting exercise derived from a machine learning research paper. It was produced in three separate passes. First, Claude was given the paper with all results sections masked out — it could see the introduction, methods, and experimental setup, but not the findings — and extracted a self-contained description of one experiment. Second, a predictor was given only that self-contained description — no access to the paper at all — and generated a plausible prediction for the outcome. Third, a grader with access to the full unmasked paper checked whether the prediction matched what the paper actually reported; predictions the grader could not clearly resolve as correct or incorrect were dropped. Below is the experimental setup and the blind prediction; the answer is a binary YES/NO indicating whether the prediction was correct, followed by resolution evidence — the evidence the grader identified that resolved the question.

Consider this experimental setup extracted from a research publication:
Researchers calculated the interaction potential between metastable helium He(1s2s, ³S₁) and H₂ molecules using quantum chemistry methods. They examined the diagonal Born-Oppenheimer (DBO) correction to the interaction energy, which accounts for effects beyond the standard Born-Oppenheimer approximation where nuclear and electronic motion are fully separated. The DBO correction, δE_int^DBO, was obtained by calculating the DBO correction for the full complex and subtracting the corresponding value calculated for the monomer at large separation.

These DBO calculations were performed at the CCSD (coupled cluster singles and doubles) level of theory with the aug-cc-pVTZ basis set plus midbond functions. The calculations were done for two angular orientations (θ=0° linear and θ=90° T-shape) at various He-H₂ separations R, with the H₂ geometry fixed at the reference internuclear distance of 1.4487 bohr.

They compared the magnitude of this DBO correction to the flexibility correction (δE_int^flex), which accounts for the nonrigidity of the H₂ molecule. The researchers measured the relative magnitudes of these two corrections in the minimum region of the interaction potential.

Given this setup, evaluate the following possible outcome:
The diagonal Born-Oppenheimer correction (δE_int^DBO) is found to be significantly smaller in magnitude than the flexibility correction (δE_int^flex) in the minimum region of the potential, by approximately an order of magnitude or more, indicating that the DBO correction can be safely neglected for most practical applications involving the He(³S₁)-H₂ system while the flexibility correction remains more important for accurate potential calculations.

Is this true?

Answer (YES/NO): NO